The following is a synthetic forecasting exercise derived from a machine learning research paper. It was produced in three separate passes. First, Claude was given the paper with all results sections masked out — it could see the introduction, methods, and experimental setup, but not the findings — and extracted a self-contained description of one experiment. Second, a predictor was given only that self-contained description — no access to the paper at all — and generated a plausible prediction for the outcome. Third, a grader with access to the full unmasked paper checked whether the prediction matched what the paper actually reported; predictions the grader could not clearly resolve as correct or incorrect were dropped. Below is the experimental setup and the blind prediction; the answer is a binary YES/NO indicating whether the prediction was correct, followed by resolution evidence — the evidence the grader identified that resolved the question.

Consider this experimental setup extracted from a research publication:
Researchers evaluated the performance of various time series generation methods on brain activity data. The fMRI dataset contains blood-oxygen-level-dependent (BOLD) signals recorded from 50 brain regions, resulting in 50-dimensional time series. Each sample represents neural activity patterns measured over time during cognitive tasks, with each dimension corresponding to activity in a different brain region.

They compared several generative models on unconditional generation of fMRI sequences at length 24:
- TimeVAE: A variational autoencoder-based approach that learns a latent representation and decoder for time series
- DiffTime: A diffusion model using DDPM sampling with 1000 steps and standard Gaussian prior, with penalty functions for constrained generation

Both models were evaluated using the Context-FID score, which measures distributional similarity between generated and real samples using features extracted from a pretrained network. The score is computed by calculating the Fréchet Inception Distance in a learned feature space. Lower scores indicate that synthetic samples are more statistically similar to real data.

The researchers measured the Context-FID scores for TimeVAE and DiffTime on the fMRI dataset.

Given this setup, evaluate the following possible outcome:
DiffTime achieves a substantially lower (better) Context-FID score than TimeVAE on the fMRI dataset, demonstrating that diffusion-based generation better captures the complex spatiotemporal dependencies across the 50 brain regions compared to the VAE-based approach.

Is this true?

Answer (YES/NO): YES